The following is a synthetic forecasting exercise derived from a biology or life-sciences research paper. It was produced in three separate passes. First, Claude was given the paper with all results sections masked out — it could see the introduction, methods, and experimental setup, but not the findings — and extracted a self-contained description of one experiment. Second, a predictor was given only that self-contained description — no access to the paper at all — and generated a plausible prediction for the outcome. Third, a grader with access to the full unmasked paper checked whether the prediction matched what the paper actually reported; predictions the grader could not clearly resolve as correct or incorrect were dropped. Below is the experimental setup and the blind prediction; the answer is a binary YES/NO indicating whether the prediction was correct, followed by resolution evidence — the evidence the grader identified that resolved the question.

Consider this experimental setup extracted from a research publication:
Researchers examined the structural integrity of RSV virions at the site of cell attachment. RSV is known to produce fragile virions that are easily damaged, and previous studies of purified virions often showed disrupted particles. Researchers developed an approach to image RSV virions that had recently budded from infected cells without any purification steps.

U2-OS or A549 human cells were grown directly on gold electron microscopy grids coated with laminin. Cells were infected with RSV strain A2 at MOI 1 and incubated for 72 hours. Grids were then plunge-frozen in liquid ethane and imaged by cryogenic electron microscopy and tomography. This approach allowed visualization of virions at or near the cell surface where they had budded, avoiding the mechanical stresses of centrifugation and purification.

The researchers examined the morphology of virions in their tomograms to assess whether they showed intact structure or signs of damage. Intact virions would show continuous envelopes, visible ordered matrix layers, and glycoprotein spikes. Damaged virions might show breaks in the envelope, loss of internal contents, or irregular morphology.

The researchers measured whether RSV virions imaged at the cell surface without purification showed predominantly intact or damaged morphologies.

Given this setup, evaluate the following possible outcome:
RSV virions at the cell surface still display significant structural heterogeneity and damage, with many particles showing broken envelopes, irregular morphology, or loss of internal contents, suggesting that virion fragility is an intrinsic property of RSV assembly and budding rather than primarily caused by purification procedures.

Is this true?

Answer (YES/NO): YES